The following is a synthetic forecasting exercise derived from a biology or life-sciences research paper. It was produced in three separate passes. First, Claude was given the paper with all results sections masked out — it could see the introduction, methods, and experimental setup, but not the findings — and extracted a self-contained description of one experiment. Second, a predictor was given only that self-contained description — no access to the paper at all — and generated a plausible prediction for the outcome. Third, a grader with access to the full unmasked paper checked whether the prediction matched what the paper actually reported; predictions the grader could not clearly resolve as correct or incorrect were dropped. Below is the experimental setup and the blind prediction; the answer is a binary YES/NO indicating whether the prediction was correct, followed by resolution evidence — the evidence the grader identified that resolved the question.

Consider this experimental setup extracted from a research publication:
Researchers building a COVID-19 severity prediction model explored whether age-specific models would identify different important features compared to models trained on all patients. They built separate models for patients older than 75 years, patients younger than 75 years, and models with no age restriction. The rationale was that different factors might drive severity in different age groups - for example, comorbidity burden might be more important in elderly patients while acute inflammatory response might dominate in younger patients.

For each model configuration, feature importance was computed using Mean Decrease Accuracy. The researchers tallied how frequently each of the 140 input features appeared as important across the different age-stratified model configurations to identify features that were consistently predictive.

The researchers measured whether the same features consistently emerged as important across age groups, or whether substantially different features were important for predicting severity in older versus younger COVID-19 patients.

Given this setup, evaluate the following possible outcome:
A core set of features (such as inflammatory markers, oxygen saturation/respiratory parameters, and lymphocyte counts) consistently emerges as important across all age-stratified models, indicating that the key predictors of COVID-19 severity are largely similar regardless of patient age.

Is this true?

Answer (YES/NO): YES